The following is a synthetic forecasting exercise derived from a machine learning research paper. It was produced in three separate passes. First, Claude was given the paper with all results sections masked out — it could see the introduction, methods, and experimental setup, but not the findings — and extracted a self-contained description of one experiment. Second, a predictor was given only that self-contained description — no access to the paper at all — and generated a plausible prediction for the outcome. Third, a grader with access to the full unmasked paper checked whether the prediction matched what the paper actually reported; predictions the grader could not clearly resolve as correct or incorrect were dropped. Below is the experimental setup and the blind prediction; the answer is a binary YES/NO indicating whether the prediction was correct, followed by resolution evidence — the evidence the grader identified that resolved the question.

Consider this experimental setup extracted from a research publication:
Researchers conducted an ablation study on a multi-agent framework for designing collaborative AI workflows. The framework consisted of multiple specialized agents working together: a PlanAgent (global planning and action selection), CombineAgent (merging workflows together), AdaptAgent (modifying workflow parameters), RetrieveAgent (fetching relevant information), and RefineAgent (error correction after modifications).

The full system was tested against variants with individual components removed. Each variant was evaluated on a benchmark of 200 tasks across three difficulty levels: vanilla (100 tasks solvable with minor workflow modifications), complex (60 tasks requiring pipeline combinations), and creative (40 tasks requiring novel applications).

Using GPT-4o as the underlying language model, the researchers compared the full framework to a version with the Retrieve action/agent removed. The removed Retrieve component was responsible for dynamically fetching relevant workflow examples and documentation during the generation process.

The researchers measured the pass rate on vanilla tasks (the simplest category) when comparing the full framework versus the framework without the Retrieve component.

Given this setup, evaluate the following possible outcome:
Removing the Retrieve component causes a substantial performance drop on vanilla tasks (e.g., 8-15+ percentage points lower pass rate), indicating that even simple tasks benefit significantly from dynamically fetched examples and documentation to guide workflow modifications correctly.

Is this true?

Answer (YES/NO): NO